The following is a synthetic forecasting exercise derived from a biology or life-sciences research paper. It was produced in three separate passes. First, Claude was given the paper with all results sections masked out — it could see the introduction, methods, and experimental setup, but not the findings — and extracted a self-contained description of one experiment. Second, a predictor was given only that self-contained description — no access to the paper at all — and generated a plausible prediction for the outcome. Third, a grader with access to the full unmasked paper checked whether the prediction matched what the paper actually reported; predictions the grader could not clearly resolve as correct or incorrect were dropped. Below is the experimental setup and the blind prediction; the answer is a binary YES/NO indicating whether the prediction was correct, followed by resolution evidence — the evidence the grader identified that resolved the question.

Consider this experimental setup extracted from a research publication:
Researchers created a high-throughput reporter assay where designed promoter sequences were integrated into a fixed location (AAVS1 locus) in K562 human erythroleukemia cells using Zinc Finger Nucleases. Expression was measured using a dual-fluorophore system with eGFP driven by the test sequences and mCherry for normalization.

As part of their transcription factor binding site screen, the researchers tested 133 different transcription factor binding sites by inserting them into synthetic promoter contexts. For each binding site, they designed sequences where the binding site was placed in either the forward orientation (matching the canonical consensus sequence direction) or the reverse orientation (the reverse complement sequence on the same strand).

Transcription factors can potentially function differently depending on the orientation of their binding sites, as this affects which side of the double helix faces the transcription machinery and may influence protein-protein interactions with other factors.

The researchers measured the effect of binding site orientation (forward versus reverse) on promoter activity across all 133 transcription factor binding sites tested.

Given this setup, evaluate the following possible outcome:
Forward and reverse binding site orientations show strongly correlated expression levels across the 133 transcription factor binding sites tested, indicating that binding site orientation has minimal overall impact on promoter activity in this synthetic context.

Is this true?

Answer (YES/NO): YES